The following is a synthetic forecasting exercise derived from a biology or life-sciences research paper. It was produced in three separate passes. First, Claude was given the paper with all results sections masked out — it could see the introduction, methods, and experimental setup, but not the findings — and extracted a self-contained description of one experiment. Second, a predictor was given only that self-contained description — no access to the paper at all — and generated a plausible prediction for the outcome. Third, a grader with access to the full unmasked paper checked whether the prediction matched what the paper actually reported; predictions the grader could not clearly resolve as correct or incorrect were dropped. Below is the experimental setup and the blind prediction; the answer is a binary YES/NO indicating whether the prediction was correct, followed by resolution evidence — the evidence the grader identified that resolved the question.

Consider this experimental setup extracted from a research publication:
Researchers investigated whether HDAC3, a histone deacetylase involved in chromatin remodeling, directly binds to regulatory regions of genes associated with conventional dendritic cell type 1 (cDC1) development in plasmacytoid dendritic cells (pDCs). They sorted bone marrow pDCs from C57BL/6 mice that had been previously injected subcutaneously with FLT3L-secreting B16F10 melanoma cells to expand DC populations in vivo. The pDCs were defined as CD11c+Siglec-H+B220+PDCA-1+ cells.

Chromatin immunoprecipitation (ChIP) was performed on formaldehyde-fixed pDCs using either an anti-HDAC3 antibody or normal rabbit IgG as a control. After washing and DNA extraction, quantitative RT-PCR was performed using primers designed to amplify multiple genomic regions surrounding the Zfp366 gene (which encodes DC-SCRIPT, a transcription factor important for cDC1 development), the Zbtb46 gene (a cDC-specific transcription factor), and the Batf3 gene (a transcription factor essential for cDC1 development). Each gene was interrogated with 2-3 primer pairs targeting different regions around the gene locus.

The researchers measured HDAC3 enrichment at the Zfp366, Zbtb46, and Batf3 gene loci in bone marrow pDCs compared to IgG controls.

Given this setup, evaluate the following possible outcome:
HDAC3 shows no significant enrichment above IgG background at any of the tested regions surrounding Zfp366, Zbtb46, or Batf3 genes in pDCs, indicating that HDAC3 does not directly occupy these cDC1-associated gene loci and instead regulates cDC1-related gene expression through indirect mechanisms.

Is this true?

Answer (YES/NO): NO